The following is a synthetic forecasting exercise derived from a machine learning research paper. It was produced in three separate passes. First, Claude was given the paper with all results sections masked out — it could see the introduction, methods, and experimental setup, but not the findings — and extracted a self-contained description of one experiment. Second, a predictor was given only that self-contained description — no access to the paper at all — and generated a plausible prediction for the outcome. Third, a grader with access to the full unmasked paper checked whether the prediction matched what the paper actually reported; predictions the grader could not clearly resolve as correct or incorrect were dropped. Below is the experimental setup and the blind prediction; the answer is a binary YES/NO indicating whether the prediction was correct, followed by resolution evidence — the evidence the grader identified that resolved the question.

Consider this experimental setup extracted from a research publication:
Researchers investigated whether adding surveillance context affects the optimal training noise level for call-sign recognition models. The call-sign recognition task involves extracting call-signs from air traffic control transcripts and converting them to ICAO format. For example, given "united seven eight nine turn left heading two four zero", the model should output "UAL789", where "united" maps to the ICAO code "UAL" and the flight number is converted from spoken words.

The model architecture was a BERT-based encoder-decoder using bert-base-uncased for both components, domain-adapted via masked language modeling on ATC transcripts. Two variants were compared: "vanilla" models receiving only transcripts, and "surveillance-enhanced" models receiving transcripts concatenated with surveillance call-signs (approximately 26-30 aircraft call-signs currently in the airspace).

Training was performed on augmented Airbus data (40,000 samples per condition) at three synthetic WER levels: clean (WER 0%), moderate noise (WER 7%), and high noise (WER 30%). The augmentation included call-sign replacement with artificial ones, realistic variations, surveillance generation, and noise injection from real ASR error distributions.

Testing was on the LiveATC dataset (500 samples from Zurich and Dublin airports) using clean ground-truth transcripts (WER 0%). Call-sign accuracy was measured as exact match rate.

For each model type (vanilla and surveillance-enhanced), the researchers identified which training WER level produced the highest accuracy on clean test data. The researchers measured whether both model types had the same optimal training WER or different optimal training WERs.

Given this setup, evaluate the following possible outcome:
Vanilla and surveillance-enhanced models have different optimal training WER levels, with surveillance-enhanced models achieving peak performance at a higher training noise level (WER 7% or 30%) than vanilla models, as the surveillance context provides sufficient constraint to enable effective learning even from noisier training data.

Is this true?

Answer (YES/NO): NO